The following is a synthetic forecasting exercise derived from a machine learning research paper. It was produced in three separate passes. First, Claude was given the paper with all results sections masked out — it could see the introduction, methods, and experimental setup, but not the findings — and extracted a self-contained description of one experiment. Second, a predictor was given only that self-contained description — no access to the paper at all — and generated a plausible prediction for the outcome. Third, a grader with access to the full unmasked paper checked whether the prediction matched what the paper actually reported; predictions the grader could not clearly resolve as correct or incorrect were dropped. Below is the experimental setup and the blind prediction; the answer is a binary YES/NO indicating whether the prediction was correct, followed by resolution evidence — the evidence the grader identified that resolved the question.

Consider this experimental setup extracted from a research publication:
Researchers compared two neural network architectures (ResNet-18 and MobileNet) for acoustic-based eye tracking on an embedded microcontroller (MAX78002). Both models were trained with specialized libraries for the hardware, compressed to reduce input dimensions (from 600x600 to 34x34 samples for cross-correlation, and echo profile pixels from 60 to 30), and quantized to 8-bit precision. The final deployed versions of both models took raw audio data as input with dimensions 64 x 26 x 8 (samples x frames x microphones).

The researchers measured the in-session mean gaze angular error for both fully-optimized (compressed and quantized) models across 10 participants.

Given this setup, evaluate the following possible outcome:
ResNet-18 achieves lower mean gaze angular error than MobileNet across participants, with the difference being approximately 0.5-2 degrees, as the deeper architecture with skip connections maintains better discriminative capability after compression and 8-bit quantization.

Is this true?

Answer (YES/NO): NO